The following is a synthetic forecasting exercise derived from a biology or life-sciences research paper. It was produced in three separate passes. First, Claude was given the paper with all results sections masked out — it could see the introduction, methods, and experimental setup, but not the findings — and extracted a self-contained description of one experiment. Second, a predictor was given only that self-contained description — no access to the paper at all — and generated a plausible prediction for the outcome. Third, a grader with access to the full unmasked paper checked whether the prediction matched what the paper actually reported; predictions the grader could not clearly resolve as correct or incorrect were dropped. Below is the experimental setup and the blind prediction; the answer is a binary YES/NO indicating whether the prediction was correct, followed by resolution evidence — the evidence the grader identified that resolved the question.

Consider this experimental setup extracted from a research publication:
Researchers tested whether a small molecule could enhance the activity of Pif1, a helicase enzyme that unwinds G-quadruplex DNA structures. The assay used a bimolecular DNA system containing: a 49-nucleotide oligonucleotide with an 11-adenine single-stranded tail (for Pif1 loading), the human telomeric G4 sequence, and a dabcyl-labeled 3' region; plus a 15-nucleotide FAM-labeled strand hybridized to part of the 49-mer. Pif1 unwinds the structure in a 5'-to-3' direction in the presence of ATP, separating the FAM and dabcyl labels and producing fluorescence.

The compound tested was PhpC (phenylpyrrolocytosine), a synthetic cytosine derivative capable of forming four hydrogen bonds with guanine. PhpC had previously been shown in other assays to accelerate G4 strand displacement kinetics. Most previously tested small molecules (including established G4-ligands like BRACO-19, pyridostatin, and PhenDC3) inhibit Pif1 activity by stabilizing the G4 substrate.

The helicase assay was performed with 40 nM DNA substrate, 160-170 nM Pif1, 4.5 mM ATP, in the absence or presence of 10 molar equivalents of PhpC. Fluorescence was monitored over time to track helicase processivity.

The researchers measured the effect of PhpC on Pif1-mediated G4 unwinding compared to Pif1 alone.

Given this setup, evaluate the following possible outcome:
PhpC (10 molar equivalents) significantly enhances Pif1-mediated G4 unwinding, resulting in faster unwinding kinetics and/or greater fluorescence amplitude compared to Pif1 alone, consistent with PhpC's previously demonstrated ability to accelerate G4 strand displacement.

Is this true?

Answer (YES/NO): YES